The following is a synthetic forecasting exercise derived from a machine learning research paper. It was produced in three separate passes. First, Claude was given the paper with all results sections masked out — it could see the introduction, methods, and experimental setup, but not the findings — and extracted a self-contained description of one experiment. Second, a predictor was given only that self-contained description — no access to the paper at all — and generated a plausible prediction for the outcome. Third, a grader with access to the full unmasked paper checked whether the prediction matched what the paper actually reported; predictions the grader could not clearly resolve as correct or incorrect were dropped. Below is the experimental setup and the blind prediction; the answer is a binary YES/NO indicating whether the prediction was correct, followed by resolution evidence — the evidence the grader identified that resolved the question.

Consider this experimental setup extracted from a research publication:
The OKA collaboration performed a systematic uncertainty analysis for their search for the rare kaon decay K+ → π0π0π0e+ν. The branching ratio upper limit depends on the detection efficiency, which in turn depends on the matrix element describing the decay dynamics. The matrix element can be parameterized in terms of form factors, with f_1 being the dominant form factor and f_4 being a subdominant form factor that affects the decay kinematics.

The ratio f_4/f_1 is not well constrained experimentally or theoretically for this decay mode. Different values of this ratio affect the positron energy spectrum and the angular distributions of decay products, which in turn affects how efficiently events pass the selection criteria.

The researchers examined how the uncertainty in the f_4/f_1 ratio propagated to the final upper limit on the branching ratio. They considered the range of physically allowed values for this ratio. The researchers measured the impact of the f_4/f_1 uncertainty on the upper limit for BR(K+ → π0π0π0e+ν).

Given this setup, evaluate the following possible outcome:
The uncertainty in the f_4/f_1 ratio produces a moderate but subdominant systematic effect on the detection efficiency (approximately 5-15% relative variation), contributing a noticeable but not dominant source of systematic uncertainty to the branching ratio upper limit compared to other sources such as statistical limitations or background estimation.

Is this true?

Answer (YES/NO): NO